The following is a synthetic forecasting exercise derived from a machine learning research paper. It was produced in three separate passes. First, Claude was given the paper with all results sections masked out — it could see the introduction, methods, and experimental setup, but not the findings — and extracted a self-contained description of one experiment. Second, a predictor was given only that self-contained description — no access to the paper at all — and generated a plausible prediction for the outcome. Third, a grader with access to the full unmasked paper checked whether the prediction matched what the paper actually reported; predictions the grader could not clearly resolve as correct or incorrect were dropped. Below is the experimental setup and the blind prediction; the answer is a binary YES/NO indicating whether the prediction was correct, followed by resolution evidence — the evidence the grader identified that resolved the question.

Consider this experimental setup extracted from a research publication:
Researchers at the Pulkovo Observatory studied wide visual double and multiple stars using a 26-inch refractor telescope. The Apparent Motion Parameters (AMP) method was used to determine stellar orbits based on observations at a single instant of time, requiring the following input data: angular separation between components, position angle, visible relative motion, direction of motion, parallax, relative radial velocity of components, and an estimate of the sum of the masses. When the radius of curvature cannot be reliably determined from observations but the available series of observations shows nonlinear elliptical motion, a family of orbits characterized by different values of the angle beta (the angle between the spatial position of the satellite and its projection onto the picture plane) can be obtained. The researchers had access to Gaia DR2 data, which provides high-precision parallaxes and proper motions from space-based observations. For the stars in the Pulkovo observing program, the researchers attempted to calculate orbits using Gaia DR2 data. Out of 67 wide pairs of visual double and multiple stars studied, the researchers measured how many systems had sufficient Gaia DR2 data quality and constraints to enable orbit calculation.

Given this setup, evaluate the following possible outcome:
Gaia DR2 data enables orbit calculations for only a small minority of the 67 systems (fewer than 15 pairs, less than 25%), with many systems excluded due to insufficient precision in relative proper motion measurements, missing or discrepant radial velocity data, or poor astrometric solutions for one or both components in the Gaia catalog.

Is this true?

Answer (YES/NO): NO